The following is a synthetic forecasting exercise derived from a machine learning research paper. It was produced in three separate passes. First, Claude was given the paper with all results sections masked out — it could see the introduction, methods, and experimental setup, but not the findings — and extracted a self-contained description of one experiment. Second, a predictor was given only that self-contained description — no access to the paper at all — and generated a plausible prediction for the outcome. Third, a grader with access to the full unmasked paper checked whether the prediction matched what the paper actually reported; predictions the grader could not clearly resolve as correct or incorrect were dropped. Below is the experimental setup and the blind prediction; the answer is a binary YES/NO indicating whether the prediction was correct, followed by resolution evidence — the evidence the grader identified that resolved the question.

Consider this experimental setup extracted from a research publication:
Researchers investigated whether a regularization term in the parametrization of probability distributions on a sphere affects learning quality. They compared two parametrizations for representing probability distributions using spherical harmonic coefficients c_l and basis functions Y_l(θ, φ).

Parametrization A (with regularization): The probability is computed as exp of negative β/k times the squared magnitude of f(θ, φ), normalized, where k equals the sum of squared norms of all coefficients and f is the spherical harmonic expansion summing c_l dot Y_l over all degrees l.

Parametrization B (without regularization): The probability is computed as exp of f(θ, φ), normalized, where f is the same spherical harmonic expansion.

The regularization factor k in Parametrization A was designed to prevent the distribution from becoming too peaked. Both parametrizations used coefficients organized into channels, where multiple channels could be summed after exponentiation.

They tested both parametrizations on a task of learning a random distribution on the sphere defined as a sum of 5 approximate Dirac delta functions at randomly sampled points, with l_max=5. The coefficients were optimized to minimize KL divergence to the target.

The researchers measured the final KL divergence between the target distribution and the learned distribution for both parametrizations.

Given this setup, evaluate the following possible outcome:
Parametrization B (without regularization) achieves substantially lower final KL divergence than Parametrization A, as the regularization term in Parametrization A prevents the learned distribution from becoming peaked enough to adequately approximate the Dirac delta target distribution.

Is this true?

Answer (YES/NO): YES